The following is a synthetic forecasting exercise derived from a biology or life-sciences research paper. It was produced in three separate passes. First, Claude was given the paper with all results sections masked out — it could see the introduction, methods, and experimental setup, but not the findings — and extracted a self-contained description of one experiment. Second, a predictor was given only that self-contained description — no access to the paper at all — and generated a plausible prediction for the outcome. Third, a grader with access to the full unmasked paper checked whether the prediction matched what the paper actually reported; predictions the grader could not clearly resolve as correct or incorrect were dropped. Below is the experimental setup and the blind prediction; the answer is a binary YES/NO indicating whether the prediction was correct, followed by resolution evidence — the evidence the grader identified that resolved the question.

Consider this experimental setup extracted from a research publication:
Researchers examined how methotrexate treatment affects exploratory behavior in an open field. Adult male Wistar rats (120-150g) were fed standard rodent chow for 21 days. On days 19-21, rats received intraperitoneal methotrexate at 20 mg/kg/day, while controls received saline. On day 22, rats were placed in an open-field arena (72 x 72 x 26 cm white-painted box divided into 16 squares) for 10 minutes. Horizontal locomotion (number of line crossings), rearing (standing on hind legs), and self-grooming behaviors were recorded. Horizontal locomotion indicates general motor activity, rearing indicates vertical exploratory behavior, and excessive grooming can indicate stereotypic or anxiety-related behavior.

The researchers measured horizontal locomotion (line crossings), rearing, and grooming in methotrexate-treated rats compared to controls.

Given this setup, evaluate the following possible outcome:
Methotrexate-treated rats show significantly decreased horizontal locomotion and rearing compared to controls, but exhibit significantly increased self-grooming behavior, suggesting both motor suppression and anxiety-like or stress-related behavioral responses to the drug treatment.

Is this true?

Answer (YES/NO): NO